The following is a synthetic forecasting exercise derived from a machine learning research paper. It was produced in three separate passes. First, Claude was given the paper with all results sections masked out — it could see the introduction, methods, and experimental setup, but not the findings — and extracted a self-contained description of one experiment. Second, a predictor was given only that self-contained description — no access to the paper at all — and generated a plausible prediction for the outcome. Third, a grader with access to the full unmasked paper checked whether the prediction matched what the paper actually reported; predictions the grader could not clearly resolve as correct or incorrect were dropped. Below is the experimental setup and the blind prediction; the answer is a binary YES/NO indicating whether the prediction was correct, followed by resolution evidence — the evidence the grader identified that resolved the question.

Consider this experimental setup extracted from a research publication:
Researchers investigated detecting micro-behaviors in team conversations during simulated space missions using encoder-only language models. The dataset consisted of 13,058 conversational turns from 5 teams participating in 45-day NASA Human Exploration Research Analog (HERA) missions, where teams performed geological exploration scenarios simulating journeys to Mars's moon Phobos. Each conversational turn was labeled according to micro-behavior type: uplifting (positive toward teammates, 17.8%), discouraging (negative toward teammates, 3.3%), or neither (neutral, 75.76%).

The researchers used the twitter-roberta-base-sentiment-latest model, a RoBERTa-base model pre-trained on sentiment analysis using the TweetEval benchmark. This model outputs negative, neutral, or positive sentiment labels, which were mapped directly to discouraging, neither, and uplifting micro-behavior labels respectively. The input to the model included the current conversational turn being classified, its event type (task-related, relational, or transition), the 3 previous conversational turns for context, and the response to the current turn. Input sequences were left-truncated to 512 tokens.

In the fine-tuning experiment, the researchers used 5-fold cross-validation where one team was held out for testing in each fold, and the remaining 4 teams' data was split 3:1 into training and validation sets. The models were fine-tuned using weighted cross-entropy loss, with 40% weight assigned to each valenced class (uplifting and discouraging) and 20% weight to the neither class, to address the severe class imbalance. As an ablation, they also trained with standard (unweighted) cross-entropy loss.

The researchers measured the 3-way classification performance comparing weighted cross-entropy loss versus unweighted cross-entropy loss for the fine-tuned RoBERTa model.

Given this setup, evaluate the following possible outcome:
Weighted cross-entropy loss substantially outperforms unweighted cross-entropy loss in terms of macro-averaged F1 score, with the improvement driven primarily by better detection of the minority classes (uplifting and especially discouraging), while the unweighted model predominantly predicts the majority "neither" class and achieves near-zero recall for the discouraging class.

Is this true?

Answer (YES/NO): NO